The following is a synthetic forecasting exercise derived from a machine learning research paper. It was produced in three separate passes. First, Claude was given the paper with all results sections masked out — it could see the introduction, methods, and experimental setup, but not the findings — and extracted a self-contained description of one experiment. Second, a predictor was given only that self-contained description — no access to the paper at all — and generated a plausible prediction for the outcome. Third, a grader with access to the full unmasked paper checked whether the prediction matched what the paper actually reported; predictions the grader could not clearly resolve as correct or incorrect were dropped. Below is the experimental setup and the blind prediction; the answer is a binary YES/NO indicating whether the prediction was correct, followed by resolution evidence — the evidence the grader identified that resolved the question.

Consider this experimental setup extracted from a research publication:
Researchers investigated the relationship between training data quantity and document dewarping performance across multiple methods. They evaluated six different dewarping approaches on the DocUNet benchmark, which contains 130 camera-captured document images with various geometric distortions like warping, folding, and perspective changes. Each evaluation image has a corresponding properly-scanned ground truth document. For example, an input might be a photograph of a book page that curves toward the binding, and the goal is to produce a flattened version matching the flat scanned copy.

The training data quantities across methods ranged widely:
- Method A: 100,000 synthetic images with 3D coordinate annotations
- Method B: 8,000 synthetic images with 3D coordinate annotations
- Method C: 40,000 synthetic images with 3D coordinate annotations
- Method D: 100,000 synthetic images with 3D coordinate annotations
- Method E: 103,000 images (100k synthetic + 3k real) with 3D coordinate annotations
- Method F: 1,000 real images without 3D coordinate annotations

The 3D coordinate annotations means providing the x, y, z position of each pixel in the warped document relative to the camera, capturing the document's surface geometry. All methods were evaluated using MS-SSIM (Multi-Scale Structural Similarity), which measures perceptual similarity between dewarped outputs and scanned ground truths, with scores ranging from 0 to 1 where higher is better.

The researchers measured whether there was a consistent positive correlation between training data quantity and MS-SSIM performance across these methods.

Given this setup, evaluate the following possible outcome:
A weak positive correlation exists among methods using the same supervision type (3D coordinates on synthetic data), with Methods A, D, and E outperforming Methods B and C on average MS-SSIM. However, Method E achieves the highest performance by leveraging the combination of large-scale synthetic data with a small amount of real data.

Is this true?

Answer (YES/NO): NO